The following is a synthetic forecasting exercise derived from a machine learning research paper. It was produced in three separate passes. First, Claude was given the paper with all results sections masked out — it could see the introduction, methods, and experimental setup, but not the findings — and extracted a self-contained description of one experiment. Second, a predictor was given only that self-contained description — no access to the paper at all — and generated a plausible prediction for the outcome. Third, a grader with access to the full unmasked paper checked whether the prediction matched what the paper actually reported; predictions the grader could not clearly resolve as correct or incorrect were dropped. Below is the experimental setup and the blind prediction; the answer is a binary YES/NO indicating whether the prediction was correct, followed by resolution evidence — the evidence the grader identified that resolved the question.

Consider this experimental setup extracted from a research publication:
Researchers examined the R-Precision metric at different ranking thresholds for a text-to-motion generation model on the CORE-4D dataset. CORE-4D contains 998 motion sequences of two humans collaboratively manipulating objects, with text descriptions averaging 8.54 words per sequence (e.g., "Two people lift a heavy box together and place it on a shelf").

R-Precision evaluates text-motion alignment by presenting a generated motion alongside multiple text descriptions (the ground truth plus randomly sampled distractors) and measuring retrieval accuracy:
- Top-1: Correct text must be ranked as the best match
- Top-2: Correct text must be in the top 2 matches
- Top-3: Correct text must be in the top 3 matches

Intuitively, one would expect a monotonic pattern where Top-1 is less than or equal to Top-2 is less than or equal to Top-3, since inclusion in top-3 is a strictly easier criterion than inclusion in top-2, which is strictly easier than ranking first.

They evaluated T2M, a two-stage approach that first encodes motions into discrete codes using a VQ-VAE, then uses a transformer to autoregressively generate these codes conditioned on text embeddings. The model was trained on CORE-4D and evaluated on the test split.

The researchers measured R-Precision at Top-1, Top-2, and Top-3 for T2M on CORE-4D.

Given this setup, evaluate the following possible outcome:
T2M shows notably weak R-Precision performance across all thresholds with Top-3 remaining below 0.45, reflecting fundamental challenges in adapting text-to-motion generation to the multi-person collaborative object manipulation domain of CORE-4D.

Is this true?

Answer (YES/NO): YES